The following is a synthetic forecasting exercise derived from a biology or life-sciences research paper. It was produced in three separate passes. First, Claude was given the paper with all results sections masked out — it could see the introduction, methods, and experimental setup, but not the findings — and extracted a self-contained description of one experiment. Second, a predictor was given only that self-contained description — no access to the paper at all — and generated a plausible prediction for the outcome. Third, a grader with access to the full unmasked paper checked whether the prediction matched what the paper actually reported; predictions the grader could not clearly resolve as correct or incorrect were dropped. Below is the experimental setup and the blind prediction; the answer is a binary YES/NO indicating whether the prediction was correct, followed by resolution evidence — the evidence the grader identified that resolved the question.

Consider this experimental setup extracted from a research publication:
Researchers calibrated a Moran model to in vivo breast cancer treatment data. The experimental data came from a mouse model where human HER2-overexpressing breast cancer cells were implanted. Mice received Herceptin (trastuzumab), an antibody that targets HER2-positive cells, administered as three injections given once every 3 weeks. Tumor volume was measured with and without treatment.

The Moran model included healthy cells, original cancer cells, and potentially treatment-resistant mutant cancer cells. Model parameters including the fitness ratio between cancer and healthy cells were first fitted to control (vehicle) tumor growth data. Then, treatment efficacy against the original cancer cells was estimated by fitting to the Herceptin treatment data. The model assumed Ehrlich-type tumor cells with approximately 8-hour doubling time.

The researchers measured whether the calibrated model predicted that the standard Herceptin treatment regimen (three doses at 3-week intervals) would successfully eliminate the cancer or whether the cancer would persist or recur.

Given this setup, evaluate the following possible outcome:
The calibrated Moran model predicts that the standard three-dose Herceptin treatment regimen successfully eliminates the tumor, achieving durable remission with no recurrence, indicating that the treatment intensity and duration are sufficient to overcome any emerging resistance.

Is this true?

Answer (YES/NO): NO